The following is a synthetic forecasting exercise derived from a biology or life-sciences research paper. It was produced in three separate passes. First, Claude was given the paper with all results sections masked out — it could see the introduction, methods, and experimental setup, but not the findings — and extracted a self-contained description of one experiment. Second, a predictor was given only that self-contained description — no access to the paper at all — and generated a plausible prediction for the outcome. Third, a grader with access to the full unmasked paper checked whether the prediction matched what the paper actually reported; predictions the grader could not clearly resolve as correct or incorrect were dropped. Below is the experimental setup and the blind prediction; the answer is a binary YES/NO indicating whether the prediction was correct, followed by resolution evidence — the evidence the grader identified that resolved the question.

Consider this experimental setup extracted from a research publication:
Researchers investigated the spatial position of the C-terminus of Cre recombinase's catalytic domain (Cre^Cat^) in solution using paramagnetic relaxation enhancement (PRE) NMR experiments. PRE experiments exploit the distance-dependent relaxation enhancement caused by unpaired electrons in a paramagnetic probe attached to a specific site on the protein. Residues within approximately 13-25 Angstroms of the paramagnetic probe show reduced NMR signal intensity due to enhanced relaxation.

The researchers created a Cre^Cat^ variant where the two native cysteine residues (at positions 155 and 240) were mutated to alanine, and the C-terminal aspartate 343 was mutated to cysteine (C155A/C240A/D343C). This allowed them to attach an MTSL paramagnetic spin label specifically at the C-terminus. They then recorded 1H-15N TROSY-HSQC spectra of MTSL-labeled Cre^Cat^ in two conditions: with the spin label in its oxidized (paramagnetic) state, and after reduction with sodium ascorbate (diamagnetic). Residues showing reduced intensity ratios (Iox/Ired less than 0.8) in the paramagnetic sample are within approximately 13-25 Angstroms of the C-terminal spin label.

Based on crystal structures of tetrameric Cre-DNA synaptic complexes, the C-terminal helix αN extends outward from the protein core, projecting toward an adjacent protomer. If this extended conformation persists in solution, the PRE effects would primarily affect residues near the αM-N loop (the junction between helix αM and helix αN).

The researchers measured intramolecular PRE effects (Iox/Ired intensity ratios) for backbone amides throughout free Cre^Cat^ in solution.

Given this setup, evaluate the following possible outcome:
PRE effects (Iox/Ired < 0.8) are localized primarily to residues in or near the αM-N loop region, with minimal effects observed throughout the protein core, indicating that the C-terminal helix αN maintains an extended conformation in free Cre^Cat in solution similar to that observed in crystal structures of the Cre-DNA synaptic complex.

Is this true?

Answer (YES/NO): NO